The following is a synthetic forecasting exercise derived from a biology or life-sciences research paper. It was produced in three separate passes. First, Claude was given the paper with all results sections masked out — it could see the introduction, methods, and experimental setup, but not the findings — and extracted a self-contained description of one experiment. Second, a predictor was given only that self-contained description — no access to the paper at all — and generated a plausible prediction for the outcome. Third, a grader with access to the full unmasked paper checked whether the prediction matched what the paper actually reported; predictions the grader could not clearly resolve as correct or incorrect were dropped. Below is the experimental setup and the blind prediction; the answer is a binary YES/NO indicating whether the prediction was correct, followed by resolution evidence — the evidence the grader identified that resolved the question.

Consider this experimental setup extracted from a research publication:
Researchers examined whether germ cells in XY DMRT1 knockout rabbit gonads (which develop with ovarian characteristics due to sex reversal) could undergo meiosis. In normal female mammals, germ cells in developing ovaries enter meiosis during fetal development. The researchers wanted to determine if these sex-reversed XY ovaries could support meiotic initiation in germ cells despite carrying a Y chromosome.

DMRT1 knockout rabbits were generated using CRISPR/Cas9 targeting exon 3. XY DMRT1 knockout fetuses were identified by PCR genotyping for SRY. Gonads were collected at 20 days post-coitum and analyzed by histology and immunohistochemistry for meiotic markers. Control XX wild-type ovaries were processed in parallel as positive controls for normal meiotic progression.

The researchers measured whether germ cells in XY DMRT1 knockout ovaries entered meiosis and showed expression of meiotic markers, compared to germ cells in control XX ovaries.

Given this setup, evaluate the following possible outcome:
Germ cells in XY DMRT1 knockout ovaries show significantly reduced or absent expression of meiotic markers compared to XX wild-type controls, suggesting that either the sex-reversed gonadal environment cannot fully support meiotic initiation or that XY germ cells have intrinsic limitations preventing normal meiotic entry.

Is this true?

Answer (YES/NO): YES